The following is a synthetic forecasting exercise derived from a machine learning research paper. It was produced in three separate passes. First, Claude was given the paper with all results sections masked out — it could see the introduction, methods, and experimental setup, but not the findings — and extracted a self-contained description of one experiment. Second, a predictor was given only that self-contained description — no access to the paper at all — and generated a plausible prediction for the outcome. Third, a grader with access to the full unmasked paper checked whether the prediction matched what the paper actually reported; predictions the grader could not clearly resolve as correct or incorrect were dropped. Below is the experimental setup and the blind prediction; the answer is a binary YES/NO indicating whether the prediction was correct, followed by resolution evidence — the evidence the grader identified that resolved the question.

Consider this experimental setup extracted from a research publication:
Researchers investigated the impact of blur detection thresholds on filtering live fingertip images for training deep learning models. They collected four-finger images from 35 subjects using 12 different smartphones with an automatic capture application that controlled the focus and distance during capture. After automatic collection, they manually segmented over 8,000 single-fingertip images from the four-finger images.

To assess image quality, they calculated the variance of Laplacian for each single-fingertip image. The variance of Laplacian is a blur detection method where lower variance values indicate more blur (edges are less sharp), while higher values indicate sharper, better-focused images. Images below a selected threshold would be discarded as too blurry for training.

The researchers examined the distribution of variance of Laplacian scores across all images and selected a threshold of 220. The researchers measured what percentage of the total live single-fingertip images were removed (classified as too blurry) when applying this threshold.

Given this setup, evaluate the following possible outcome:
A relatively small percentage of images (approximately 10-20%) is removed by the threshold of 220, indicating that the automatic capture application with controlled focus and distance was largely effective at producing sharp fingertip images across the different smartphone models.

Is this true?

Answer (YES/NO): YES